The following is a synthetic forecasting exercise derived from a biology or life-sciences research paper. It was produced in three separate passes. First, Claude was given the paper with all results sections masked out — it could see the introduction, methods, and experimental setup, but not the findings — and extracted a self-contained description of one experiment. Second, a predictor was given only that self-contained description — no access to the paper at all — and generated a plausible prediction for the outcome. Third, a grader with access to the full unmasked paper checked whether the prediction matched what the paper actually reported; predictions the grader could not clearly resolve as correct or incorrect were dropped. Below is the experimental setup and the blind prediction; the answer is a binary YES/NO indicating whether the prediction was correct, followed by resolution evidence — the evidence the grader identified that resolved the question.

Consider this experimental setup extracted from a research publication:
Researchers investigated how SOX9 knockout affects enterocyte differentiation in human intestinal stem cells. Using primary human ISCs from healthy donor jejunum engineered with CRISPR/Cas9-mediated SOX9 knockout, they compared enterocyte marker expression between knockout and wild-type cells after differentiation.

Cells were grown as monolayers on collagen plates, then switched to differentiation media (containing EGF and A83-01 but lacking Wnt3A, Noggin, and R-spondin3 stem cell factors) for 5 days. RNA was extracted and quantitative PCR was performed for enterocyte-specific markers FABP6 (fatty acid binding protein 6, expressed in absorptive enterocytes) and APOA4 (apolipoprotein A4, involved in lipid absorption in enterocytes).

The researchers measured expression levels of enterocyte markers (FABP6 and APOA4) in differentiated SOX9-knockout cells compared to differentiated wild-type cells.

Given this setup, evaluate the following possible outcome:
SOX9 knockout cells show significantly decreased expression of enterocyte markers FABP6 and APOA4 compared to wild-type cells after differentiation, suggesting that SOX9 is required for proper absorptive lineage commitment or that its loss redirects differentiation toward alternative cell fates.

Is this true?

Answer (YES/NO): NO